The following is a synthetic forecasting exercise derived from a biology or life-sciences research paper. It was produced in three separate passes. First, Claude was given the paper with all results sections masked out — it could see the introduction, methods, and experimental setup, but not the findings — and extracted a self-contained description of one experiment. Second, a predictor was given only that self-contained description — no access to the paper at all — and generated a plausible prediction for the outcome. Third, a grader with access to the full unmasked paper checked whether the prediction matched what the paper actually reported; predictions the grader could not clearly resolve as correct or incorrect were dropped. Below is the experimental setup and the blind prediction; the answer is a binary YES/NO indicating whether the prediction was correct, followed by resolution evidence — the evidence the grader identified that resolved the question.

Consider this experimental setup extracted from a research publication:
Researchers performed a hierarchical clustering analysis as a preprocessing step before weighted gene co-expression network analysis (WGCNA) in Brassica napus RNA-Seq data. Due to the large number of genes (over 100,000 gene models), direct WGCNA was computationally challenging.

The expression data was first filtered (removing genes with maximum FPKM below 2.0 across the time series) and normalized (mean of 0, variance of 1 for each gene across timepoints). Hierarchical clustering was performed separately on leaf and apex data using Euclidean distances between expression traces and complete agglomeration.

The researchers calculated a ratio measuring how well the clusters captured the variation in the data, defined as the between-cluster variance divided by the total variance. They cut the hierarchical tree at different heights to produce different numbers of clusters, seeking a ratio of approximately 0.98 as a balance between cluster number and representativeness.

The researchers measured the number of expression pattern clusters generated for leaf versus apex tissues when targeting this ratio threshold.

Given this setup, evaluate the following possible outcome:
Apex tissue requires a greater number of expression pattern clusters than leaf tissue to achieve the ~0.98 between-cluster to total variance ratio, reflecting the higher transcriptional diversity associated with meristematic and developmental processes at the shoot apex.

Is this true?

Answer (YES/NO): YES